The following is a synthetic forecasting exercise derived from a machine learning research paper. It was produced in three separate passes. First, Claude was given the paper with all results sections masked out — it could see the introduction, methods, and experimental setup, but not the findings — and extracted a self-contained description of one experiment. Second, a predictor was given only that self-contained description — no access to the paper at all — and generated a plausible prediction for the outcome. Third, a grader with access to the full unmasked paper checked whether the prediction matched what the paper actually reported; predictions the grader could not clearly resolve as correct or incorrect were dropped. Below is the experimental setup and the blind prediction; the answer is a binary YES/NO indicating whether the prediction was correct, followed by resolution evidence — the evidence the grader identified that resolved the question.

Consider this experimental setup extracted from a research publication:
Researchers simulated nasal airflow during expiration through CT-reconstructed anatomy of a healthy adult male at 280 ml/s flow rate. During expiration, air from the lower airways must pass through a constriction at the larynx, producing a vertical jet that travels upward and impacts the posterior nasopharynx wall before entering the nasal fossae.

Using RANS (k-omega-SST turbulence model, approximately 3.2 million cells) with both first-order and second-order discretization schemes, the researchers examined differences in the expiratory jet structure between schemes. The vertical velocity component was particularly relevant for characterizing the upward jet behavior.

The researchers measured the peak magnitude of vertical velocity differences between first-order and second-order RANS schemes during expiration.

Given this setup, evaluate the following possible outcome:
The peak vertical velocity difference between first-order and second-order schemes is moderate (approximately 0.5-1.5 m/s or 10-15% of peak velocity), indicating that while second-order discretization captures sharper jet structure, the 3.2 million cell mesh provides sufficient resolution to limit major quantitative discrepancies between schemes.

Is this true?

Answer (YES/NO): NO